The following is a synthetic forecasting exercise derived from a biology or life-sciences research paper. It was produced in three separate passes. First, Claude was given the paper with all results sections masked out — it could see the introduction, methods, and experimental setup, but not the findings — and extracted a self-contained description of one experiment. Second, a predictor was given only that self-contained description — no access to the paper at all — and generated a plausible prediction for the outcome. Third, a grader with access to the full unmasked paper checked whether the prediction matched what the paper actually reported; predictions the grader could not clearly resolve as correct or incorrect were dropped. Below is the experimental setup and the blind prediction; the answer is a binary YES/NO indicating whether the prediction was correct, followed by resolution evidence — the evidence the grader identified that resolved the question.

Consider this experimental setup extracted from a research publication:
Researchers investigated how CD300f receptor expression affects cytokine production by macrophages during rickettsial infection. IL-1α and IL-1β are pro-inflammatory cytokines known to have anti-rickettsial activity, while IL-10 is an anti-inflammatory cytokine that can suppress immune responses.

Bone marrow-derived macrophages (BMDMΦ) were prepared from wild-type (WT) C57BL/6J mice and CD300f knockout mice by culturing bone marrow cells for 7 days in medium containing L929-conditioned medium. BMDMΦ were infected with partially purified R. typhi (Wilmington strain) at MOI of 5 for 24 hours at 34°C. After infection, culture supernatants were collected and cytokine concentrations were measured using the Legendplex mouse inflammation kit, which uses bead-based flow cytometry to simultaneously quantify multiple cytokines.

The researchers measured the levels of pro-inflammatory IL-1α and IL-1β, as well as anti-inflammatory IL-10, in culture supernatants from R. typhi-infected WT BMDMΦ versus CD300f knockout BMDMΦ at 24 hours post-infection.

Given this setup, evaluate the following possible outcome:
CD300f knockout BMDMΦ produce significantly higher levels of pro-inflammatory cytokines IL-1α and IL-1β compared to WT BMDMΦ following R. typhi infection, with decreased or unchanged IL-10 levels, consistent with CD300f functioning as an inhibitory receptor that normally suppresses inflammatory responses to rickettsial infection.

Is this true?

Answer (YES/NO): YES